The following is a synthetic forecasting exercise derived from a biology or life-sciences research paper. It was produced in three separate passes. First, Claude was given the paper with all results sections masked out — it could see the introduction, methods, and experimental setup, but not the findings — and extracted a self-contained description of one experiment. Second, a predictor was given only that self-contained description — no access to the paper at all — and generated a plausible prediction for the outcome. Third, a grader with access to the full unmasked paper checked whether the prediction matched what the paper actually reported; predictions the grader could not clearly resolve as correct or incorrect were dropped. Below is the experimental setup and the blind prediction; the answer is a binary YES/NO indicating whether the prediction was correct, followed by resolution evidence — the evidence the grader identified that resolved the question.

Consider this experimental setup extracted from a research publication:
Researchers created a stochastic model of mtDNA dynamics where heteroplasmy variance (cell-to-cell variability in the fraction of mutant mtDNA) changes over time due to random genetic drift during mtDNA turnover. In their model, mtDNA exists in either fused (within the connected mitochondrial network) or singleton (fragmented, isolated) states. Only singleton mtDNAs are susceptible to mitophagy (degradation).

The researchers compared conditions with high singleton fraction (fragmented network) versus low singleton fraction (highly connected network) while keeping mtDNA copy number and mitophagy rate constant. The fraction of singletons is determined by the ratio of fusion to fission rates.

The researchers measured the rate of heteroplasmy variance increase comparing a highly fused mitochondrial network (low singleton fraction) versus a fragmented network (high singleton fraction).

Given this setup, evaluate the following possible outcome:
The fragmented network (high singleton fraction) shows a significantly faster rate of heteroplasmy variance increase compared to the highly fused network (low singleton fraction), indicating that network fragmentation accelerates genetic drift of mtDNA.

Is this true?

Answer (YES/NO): YES